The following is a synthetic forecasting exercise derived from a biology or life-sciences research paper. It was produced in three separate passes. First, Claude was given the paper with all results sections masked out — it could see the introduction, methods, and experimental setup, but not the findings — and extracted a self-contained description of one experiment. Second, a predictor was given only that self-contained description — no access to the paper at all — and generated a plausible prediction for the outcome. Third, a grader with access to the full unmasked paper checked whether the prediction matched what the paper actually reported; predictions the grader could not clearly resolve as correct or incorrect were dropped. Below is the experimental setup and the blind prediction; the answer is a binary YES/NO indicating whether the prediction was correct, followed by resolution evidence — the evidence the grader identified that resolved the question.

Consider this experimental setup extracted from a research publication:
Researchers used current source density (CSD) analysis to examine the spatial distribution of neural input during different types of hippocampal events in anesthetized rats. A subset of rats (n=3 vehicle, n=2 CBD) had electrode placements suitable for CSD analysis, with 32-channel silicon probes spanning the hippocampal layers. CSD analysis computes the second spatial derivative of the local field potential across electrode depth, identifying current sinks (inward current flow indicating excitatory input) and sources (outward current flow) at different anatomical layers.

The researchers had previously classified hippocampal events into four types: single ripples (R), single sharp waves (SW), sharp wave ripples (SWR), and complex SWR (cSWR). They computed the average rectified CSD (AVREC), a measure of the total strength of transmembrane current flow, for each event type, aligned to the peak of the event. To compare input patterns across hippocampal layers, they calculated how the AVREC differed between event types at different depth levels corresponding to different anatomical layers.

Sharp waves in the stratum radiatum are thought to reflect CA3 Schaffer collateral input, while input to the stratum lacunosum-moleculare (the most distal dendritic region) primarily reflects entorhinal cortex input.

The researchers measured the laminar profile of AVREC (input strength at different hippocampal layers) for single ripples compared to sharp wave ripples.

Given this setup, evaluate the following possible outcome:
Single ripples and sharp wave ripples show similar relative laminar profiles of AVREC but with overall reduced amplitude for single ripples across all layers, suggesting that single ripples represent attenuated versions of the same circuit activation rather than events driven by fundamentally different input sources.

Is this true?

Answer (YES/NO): NO